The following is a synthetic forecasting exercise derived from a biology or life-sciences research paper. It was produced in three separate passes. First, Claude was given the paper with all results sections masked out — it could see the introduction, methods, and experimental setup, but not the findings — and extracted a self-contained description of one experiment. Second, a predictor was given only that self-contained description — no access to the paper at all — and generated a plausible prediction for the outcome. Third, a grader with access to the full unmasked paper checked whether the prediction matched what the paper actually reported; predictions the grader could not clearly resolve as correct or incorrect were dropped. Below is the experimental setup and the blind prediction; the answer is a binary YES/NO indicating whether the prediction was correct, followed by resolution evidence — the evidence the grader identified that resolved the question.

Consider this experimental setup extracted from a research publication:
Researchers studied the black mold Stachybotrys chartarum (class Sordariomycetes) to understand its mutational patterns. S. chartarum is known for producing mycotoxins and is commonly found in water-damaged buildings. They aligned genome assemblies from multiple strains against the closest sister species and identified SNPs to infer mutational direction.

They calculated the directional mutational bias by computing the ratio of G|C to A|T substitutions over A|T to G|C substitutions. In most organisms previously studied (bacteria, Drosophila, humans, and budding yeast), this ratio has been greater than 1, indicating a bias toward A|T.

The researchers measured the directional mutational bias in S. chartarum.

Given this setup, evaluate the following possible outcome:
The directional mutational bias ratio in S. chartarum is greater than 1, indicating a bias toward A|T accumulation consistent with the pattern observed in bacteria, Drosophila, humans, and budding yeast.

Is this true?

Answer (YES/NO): NO